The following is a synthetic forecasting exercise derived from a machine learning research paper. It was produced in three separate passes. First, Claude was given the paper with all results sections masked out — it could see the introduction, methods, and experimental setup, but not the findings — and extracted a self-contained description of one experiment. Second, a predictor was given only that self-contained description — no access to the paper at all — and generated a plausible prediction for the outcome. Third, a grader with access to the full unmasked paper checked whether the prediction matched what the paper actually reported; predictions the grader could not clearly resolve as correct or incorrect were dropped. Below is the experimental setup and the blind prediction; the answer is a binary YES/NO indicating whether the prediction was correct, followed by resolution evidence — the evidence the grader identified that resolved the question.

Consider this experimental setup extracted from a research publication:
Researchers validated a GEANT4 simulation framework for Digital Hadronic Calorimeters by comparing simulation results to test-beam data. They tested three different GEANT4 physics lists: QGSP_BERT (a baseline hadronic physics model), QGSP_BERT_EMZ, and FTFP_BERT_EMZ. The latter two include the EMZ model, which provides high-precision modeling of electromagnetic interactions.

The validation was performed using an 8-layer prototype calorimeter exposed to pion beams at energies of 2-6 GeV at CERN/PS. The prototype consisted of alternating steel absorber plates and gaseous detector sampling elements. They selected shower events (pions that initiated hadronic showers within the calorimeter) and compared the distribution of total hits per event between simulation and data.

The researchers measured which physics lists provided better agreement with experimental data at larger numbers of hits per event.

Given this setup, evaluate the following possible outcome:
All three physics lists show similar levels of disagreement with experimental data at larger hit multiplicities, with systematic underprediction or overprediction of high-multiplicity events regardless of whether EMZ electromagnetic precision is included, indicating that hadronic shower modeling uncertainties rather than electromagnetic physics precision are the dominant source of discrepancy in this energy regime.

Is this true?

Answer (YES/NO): NO